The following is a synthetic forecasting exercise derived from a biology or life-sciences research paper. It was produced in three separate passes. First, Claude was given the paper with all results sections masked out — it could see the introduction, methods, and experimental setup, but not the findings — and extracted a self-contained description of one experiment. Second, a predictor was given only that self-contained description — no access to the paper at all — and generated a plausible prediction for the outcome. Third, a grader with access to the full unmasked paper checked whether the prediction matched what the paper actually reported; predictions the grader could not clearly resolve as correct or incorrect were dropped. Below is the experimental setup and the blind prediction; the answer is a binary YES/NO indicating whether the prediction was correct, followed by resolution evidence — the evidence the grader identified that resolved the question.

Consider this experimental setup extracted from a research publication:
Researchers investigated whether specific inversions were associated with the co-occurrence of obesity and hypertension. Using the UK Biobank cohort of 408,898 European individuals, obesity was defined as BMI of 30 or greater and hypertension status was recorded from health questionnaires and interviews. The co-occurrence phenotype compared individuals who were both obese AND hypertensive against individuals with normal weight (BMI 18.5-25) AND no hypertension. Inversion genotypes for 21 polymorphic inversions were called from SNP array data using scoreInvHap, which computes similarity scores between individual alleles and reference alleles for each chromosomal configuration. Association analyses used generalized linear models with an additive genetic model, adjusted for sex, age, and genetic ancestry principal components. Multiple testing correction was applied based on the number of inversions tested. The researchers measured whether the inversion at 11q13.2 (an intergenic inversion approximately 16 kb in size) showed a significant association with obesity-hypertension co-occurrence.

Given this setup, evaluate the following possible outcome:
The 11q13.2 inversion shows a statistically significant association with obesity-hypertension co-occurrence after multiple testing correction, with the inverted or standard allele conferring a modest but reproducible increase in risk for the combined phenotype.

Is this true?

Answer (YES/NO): NO